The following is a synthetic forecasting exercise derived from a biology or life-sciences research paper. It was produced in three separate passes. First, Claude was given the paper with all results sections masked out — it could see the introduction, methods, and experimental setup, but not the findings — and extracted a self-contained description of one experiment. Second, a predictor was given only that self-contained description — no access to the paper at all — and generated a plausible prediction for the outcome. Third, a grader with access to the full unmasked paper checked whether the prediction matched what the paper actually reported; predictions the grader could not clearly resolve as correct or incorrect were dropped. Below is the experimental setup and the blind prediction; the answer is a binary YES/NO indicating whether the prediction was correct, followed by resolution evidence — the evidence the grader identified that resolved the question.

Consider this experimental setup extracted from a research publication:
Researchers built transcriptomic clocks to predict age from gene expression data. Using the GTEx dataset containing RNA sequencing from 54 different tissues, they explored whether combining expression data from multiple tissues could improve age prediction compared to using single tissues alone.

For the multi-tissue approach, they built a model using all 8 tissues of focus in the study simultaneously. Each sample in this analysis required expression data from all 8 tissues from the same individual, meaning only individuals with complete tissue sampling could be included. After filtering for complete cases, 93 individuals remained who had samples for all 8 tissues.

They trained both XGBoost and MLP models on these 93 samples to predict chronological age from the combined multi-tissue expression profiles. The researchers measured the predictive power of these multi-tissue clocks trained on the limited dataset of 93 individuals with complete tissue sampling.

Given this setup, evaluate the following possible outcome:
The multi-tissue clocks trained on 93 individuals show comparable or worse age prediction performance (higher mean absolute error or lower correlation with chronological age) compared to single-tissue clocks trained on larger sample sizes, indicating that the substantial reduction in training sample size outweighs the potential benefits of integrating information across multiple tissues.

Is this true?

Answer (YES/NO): YES